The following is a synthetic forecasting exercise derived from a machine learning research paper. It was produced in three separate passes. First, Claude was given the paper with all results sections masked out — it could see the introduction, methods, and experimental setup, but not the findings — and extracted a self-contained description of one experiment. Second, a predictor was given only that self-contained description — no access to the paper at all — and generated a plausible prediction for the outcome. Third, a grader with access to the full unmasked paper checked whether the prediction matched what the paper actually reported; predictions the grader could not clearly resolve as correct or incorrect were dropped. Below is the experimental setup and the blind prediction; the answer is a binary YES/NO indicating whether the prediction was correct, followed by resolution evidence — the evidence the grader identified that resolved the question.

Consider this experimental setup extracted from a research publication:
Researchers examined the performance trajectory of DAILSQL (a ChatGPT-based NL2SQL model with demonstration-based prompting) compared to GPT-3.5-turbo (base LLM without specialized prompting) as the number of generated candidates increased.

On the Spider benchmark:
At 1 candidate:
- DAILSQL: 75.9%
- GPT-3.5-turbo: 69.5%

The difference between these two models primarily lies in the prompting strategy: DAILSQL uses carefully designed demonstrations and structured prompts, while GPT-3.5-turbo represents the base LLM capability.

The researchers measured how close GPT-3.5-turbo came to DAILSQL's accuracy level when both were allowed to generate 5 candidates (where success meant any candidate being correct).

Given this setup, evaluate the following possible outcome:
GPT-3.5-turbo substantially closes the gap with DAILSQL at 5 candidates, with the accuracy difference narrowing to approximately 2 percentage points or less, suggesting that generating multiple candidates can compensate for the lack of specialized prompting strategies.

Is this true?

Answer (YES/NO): NO